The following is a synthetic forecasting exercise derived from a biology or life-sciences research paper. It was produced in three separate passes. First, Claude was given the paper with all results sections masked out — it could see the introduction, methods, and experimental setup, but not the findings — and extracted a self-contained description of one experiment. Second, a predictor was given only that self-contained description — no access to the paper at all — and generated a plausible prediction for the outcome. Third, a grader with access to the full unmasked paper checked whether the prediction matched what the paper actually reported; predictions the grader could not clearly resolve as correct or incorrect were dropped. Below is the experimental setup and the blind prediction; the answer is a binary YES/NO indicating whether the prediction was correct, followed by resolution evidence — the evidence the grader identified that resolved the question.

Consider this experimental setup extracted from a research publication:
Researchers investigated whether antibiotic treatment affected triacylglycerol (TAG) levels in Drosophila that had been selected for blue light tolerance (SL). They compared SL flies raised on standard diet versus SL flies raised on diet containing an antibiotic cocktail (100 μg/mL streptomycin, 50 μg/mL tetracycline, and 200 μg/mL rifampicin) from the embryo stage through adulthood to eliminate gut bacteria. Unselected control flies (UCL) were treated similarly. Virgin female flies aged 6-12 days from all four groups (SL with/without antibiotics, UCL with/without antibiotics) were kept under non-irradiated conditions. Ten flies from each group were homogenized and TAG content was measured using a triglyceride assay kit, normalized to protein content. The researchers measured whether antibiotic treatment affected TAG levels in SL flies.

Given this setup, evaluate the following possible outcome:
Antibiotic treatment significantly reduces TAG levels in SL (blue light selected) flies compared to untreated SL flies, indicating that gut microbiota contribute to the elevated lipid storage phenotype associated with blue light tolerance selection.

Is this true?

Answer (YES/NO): YES